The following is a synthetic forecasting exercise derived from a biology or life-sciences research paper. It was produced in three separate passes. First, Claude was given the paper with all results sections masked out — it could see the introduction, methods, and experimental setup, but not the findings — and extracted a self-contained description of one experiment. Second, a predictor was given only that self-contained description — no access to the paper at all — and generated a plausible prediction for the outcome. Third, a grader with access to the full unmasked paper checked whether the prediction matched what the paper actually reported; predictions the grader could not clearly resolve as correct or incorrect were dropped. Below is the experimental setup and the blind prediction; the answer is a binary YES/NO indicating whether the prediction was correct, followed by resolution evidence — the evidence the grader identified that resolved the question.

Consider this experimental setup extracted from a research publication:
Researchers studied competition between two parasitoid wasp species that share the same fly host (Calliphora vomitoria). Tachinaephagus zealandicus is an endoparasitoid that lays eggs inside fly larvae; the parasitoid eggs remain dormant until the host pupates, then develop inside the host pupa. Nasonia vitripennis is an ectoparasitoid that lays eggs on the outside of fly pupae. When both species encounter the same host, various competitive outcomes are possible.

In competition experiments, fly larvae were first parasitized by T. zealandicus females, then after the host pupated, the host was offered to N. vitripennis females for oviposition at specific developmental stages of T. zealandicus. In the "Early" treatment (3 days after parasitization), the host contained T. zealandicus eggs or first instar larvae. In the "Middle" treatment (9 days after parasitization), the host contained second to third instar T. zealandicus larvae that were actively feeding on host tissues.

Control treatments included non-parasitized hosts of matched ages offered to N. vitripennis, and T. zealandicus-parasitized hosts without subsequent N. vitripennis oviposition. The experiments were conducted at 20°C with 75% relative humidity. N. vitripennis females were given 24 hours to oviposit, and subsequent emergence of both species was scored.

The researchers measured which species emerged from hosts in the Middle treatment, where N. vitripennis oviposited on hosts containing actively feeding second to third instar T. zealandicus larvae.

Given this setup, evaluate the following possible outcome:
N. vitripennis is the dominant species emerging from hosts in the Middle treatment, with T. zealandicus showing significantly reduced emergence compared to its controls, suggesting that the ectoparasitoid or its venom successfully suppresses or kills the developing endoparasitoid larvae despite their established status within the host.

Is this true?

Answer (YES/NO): NO